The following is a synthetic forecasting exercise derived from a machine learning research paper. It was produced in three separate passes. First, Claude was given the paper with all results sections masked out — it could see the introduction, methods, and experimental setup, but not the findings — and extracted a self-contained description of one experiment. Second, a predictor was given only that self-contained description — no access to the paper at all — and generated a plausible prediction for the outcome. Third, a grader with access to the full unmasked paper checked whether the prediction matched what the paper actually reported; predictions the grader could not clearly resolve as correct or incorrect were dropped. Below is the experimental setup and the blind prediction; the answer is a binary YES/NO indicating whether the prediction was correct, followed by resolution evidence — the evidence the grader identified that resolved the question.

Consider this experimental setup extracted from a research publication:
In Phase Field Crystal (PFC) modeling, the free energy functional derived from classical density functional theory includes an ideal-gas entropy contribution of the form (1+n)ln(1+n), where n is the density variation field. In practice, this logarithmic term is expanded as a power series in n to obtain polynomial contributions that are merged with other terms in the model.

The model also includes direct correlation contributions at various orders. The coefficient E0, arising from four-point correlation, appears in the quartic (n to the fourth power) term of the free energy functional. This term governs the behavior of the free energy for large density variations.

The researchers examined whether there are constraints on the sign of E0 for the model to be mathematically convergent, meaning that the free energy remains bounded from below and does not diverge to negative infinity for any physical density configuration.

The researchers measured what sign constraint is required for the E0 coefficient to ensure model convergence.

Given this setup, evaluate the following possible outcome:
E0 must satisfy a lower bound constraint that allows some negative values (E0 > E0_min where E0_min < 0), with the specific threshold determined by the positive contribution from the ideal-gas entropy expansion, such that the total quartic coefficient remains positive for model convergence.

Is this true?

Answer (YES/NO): NO